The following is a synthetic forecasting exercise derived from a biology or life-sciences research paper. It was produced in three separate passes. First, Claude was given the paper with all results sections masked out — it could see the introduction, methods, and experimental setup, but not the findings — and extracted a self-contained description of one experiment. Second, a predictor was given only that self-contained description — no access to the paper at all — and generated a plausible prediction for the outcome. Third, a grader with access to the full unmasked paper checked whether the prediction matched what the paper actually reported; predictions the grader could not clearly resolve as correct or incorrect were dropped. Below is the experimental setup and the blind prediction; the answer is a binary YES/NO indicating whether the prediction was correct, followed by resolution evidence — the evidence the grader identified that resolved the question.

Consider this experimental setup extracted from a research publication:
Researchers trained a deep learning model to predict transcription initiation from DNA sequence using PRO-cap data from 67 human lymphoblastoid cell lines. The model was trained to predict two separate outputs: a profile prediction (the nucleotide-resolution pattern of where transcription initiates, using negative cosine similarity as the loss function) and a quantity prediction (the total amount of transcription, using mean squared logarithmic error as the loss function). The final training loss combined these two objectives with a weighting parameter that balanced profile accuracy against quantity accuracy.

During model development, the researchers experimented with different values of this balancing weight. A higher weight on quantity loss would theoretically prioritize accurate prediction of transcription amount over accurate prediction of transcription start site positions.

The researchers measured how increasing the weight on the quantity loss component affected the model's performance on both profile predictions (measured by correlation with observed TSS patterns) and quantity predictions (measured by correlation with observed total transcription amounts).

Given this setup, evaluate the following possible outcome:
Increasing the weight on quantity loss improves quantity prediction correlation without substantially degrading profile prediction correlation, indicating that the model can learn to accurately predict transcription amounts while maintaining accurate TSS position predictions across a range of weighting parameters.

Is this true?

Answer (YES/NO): NO